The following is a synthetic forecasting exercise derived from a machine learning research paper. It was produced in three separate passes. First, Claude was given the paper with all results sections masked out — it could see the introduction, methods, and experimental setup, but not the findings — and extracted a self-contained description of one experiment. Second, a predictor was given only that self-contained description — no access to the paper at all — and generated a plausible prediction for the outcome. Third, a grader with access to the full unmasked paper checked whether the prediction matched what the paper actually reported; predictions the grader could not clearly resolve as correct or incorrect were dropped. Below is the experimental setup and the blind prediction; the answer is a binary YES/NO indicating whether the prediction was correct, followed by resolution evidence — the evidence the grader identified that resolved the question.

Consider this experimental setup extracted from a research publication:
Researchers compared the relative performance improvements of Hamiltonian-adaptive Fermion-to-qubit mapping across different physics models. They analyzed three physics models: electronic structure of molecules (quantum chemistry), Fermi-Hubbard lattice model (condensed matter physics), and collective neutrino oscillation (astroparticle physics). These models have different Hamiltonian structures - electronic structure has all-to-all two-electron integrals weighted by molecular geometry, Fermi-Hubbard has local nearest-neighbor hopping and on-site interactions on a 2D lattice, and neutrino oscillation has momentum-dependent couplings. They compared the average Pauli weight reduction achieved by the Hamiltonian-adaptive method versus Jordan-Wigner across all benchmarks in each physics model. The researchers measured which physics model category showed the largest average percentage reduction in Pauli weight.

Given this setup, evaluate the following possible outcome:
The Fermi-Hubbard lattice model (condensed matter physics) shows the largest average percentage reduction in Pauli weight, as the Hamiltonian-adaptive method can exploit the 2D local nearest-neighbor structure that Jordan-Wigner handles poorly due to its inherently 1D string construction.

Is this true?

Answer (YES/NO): YES